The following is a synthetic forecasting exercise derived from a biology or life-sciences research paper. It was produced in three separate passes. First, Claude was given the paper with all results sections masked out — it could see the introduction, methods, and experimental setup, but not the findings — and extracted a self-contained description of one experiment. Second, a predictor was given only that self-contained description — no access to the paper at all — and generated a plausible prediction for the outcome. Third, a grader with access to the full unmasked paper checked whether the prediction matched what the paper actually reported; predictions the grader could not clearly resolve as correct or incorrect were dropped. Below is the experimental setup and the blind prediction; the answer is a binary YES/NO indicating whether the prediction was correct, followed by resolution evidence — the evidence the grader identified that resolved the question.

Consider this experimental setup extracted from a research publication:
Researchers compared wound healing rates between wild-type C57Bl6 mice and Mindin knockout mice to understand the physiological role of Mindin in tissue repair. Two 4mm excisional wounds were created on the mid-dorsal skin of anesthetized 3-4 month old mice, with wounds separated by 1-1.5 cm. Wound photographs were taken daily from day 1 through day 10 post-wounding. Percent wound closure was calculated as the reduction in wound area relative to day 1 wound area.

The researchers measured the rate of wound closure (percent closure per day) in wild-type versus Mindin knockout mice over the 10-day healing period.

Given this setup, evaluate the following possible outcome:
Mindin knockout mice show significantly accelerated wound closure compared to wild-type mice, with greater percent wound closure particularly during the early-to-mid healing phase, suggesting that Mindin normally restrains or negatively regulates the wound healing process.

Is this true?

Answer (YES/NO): NO